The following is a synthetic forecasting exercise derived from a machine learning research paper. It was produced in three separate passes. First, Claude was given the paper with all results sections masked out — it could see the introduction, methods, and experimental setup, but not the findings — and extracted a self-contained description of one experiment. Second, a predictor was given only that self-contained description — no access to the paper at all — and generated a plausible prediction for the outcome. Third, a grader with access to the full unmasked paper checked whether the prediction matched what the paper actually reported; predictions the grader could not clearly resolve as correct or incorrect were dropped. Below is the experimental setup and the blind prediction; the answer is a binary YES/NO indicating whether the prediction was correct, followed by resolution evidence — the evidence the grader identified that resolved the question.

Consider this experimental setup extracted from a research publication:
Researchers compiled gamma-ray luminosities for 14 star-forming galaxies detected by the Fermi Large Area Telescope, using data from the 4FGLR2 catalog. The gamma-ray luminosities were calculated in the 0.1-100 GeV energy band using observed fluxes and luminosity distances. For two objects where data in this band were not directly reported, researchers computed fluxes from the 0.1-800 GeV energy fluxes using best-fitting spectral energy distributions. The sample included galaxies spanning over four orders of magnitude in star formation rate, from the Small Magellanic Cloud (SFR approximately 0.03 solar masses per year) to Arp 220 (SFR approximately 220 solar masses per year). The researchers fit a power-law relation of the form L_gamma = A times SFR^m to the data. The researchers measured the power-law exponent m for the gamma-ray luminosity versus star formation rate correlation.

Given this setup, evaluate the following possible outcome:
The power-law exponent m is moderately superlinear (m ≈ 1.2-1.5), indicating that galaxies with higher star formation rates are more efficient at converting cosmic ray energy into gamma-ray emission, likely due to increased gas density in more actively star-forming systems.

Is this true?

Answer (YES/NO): YES